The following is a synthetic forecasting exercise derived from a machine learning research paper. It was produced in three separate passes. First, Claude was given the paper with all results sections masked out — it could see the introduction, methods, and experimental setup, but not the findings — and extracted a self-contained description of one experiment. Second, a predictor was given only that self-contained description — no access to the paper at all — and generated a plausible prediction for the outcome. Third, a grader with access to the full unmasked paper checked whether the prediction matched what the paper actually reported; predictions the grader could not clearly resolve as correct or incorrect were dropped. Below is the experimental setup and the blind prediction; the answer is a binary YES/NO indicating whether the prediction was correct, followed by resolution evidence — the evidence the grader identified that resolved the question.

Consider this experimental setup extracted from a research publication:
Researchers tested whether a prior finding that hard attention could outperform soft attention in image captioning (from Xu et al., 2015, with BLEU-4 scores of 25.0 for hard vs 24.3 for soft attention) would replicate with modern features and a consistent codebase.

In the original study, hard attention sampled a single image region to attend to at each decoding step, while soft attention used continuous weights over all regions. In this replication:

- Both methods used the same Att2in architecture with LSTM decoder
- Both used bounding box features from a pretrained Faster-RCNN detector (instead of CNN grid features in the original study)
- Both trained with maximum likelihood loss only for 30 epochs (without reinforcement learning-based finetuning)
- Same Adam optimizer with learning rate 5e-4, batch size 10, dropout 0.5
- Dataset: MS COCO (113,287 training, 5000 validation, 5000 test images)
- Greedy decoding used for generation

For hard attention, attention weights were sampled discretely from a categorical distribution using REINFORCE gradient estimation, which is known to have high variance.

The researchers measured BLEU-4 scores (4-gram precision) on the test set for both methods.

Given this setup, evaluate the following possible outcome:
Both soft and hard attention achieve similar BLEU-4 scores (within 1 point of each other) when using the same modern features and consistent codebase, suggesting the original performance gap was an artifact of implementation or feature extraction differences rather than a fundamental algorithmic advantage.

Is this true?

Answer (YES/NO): NO